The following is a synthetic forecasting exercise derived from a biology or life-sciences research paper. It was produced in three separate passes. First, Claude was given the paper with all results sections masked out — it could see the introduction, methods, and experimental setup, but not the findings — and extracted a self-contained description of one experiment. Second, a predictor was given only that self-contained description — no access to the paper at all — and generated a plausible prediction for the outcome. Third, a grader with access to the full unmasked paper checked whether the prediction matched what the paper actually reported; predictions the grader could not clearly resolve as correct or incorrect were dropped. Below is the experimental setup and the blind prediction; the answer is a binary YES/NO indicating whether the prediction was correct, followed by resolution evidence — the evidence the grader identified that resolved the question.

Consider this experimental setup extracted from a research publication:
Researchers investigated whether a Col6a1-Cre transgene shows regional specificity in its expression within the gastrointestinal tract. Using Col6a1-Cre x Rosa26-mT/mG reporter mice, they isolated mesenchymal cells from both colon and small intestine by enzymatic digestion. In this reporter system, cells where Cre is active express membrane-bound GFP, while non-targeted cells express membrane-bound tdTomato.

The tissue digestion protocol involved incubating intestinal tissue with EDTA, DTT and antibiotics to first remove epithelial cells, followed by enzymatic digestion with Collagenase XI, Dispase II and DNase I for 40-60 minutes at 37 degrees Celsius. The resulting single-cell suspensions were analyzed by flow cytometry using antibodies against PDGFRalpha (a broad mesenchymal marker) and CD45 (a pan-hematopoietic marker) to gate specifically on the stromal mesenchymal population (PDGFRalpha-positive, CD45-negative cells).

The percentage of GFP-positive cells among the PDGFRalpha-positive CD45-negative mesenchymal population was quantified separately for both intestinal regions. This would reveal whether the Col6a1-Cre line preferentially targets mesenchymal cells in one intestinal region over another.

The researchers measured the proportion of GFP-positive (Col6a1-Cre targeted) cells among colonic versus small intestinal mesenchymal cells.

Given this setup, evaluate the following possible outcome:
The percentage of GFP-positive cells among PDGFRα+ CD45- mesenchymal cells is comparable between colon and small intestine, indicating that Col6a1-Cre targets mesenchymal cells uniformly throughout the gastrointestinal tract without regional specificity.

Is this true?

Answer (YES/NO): NO